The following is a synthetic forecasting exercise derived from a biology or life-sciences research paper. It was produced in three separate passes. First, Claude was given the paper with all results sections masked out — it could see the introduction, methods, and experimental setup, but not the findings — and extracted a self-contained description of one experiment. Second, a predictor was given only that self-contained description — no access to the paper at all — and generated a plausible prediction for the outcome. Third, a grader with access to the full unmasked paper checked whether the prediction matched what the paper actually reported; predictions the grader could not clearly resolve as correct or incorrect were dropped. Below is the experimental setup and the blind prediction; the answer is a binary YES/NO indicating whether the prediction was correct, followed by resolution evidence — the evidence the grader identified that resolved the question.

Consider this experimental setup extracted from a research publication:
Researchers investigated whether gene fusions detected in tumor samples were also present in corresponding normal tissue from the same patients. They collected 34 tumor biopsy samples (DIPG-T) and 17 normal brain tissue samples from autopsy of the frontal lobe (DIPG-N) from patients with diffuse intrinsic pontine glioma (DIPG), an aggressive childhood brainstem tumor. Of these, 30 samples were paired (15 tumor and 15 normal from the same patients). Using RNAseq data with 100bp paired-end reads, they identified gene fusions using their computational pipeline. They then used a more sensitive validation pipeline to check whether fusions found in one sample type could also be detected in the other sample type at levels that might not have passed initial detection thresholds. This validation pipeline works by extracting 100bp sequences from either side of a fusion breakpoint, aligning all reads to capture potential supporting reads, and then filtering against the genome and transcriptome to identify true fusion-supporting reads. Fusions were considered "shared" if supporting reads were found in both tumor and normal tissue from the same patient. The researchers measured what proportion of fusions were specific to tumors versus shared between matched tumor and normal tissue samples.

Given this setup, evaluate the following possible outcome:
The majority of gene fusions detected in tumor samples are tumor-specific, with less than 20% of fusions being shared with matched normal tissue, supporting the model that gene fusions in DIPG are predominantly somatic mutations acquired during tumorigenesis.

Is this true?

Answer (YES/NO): NO